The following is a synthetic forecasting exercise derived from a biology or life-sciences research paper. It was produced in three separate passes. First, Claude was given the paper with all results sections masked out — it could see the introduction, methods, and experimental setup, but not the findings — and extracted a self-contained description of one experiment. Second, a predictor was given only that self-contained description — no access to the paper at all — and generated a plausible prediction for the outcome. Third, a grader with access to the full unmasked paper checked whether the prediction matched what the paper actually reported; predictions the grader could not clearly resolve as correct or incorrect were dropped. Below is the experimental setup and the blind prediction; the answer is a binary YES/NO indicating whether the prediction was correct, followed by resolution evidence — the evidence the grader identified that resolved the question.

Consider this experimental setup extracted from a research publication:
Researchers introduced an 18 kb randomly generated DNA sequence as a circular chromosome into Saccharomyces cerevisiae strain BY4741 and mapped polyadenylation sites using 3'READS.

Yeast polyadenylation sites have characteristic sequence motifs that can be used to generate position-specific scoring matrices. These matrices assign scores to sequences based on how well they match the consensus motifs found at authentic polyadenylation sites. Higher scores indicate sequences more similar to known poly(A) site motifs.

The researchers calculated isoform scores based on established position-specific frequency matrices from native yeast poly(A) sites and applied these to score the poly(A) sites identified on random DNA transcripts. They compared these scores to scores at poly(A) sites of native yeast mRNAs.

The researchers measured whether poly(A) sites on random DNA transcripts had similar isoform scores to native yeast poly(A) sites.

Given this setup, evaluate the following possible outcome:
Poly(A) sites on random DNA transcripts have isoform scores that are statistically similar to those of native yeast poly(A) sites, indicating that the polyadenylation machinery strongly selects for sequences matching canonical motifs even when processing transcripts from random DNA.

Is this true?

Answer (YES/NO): YES